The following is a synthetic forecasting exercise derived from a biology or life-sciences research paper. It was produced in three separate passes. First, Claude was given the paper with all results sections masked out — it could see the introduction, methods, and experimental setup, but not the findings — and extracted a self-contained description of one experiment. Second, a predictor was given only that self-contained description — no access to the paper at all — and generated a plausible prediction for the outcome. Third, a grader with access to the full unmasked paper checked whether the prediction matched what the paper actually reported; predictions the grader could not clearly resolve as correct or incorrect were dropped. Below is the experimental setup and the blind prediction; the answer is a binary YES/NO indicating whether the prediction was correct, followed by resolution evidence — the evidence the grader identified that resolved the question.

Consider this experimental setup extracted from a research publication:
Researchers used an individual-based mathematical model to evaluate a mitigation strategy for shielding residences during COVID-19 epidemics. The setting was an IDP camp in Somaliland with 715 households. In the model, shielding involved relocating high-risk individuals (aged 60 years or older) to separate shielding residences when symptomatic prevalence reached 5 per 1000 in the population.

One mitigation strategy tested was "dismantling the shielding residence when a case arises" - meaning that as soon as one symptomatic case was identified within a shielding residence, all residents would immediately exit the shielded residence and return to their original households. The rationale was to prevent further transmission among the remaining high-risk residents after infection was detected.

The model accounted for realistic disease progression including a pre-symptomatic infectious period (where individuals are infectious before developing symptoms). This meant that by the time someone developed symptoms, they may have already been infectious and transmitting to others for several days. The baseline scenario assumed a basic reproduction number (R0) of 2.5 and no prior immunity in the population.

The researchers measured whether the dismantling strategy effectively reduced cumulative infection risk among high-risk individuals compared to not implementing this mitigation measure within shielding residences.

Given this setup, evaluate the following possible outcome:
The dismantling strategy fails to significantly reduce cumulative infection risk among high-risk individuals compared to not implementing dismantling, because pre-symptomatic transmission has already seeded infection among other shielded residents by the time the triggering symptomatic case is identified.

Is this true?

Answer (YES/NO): YES